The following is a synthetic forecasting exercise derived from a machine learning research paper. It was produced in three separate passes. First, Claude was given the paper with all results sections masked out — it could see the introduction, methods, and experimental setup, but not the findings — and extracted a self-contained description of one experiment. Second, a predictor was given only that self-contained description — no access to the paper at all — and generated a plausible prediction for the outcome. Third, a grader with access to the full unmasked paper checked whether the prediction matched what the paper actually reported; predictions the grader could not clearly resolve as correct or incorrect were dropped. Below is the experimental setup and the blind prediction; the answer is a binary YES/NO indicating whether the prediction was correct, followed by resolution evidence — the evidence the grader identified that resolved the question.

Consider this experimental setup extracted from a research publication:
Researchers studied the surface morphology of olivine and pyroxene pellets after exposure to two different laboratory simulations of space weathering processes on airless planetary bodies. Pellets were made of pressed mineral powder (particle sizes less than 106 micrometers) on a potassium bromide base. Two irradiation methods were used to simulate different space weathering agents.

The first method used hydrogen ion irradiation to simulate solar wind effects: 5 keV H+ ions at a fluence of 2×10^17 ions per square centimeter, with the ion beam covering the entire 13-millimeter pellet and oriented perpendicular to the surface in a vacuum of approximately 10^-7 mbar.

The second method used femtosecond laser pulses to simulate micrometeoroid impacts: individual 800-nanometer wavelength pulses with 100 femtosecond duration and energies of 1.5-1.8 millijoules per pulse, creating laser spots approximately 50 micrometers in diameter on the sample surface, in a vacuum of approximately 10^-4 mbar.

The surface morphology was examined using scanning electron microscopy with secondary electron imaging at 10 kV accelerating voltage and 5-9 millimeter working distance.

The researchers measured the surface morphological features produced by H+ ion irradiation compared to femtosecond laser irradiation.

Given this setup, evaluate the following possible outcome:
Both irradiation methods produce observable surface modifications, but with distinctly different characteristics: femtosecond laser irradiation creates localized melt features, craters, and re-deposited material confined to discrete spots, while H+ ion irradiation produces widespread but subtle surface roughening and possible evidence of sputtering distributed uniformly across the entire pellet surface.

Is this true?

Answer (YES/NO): NO